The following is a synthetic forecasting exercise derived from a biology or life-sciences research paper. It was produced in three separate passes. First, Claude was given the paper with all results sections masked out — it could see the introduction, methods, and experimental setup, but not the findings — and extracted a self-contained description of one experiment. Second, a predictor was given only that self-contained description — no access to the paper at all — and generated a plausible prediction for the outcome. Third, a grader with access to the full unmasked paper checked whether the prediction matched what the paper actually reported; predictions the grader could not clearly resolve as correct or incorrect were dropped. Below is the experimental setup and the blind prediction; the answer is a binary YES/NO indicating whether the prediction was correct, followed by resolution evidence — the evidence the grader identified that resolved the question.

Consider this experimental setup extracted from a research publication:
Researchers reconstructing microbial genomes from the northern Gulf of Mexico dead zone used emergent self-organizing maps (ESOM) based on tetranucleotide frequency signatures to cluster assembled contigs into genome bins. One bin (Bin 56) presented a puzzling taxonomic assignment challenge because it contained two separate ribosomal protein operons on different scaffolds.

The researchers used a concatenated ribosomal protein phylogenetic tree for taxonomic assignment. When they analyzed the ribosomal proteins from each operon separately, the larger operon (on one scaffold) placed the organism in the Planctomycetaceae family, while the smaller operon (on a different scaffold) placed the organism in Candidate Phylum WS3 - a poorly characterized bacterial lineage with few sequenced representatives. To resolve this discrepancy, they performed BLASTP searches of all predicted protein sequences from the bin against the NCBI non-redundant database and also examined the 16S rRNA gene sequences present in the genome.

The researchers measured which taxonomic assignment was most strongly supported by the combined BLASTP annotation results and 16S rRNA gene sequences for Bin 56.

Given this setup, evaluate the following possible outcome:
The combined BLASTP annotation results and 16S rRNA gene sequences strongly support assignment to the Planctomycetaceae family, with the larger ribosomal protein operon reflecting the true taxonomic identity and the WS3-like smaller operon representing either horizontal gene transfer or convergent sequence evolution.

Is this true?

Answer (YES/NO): NO